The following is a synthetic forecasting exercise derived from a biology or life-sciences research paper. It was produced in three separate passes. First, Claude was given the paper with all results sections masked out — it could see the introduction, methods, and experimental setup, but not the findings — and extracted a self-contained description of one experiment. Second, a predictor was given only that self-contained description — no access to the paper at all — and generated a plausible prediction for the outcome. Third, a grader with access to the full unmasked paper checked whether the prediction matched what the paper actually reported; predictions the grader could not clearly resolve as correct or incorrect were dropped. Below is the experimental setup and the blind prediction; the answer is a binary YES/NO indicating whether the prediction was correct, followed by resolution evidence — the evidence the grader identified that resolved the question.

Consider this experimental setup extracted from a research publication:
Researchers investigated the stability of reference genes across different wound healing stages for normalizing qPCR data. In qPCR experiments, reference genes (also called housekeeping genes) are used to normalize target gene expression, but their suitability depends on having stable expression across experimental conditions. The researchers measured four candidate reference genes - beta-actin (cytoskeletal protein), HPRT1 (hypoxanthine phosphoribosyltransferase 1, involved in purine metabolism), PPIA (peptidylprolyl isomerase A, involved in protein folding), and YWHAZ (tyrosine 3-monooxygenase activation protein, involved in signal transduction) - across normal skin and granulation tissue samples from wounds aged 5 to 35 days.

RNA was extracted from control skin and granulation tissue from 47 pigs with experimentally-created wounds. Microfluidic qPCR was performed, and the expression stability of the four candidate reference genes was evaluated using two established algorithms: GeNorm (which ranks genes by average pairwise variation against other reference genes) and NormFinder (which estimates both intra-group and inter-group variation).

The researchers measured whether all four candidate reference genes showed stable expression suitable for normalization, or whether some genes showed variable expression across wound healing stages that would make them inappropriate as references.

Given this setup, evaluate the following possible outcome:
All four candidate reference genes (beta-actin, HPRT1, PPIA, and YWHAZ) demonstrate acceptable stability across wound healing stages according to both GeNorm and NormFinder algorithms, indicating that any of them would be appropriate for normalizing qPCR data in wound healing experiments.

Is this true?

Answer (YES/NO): YES